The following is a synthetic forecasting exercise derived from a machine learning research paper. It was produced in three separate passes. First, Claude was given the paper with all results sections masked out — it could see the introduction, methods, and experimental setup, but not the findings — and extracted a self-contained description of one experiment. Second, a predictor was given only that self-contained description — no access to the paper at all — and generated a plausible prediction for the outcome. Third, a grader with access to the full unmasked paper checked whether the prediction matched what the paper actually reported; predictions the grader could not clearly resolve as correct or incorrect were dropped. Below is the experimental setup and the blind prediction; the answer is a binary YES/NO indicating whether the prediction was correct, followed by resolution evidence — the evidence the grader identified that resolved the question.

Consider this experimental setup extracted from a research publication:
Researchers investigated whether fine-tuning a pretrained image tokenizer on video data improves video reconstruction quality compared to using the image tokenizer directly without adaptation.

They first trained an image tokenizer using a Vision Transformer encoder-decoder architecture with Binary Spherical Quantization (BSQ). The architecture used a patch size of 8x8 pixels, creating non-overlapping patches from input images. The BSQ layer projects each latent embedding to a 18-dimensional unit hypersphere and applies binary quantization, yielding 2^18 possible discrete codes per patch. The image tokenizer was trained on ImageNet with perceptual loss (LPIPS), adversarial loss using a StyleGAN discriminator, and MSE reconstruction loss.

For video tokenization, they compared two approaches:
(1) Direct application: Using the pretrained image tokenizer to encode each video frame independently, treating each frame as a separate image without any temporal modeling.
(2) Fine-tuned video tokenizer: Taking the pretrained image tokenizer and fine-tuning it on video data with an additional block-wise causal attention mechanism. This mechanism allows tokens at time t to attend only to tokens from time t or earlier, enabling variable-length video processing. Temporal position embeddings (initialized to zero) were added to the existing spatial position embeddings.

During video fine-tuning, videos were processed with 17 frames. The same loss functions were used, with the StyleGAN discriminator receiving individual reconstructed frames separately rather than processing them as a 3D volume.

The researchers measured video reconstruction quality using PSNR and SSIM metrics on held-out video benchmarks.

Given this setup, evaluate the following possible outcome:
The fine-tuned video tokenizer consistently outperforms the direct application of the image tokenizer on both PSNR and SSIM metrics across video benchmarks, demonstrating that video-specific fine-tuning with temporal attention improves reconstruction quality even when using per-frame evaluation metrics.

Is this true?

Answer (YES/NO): YES